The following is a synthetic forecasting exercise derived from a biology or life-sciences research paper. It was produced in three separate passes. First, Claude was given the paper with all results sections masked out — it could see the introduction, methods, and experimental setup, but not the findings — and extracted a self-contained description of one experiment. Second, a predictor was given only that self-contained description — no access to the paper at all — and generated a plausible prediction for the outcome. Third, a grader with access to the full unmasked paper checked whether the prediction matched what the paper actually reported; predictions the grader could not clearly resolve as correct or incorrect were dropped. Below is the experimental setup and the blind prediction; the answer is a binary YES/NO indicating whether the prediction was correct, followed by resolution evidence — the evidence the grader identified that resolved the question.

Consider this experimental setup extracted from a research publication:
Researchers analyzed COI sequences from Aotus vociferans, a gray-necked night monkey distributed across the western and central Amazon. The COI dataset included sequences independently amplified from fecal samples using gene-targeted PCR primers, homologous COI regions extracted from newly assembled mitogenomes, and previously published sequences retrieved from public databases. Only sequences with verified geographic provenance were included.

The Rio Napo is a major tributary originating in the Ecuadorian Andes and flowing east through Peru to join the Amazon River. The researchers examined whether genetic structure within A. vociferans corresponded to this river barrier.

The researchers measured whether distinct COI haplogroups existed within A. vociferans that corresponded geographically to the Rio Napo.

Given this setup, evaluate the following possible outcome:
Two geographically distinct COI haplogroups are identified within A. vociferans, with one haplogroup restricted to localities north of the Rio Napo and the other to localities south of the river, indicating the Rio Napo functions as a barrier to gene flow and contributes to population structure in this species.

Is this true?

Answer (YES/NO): YES